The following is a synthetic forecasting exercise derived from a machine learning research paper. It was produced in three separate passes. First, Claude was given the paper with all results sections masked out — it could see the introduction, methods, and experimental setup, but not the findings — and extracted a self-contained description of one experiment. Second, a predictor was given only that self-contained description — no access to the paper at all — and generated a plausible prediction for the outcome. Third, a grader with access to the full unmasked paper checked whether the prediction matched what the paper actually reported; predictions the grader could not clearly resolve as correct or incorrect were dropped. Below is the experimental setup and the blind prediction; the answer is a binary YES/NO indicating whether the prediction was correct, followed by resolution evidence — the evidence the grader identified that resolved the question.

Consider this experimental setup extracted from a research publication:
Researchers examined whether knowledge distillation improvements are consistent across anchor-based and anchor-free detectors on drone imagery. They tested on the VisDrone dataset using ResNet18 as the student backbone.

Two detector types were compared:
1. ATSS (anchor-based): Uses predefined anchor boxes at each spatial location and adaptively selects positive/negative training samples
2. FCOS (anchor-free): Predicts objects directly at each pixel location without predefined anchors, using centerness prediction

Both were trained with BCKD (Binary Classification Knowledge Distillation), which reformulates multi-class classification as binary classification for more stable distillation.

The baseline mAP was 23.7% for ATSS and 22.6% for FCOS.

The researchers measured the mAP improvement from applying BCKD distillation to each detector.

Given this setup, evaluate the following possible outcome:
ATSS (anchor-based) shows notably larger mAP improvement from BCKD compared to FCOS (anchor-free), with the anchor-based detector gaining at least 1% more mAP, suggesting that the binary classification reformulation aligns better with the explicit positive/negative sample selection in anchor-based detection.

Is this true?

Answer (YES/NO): NO